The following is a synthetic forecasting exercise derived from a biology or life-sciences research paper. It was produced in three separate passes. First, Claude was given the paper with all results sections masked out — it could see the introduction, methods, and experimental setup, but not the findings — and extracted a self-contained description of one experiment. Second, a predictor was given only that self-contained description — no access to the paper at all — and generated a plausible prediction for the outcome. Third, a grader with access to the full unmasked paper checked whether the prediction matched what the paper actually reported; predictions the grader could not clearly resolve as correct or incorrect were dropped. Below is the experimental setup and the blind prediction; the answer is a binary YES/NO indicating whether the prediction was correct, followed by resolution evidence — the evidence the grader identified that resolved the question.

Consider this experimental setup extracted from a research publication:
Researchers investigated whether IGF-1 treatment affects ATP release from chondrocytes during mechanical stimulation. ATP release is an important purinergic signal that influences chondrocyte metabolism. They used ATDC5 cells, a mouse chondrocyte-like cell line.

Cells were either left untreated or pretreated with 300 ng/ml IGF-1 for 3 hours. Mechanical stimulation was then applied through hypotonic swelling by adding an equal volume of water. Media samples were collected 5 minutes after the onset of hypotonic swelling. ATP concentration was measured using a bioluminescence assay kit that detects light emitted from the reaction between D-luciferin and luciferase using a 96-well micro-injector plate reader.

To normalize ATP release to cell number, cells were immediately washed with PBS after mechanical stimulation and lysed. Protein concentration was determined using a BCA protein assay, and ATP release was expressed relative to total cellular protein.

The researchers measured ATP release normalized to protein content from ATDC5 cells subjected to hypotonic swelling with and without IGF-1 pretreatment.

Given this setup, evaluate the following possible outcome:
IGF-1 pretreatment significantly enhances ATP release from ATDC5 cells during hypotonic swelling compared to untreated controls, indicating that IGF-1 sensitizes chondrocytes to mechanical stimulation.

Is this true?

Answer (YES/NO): NO